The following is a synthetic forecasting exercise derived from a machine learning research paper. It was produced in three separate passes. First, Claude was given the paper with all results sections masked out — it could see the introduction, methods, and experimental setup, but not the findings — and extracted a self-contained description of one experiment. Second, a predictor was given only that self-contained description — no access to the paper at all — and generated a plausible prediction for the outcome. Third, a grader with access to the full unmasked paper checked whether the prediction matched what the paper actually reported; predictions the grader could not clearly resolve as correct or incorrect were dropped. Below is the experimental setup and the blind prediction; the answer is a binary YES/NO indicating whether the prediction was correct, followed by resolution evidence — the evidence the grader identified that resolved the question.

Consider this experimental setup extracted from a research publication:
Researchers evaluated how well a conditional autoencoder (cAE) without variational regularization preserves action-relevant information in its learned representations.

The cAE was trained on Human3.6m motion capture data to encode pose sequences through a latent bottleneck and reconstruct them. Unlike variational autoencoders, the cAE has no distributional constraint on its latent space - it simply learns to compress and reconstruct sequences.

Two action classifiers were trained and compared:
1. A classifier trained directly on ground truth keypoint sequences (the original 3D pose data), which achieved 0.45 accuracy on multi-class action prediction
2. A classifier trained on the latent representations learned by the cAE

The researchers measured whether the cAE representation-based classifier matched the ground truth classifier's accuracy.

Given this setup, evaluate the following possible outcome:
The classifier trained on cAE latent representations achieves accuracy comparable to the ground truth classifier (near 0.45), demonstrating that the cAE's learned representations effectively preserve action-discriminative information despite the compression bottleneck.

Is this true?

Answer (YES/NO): YES